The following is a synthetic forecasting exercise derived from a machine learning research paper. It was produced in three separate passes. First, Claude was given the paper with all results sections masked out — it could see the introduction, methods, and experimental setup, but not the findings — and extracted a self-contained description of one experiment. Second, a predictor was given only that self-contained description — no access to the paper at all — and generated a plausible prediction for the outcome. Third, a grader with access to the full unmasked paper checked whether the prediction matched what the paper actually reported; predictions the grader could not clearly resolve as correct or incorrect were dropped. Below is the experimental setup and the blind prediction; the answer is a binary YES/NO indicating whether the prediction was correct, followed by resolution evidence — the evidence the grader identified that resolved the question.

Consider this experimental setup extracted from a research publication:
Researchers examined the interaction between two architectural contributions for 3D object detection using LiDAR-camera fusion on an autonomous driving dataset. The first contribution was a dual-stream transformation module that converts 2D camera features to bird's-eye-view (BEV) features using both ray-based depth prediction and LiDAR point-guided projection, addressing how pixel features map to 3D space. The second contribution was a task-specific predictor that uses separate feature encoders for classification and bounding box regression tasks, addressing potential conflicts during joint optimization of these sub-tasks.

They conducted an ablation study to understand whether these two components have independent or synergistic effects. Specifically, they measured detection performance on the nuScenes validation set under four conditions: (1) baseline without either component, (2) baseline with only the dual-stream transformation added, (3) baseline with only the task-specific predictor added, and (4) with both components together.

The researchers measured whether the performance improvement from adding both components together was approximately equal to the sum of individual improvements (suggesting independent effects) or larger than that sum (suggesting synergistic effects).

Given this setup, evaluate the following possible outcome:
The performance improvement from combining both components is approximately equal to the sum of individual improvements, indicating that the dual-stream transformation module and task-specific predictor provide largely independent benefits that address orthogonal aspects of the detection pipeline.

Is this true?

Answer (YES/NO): NO